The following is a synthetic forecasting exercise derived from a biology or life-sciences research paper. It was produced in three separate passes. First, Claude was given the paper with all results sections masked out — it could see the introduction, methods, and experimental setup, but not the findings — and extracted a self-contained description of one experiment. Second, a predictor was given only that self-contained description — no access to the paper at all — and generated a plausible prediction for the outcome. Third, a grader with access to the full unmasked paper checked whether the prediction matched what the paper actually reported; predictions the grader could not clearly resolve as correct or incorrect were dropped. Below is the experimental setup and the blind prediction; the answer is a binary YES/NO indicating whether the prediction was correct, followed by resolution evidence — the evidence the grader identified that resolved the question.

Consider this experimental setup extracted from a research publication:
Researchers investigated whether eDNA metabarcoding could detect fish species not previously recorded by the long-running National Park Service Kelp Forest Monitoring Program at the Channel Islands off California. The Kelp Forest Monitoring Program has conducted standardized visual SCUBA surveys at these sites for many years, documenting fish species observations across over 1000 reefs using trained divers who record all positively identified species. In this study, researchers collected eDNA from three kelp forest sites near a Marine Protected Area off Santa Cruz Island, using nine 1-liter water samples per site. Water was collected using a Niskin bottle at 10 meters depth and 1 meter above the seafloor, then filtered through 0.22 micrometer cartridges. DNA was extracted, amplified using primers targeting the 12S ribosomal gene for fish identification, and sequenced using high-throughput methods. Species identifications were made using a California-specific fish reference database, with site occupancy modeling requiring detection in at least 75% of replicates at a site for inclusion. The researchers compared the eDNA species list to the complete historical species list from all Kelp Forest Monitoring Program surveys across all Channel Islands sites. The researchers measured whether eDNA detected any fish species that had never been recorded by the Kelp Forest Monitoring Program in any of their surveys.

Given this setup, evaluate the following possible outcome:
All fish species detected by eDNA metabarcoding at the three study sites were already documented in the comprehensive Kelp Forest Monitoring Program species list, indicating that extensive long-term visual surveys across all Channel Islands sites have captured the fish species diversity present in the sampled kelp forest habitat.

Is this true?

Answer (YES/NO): NO